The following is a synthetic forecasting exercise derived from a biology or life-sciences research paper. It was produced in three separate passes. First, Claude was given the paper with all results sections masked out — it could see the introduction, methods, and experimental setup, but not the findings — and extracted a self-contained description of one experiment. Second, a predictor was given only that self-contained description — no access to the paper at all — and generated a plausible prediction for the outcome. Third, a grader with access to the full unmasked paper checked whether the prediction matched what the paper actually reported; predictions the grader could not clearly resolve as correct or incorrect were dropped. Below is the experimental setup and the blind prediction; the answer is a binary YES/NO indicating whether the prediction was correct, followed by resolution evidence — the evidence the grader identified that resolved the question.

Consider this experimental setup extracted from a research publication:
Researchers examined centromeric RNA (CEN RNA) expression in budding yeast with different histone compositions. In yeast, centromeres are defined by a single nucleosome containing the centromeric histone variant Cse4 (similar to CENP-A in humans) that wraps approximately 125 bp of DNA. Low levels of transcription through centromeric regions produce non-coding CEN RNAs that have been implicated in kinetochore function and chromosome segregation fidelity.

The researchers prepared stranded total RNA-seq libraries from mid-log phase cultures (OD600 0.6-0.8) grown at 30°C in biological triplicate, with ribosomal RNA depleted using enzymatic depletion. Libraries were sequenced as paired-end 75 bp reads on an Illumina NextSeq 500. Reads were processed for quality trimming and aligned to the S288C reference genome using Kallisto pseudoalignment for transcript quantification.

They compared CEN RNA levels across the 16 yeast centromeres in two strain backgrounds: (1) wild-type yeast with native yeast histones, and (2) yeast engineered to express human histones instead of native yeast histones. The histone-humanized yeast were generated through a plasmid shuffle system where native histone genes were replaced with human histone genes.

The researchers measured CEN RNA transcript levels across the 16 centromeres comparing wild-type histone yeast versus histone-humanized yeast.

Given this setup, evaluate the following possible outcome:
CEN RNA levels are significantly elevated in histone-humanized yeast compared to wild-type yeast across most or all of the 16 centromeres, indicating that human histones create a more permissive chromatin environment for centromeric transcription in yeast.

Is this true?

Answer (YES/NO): YES